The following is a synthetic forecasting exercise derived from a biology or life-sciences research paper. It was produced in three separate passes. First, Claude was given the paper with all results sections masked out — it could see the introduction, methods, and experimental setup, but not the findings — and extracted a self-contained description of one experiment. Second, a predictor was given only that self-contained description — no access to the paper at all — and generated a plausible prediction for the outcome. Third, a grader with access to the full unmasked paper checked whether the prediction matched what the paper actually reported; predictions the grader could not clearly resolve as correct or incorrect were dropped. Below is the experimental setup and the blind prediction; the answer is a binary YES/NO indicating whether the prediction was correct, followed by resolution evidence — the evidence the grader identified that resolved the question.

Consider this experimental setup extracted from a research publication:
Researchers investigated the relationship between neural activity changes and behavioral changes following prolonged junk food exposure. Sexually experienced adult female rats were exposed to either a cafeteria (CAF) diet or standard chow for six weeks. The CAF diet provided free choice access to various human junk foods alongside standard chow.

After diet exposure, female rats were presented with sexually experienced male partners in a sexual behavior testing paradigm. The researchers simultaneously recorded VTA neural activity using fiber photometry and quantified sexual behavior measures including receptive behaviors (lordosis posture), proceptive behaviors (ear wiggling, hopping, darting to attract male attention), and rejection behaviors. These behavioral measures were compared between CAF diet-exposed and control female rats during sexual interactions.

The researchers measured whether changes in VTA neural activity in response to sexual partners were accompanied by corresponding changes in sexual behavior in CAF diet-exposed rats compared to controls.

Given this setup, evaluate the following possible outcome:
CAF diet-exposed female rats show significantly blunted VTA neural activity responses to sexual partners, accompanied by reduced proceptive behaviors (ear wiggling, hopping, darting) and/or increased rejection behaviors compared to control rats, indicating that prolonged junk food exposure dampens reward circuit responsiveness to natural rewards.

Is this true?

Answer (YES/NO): NO